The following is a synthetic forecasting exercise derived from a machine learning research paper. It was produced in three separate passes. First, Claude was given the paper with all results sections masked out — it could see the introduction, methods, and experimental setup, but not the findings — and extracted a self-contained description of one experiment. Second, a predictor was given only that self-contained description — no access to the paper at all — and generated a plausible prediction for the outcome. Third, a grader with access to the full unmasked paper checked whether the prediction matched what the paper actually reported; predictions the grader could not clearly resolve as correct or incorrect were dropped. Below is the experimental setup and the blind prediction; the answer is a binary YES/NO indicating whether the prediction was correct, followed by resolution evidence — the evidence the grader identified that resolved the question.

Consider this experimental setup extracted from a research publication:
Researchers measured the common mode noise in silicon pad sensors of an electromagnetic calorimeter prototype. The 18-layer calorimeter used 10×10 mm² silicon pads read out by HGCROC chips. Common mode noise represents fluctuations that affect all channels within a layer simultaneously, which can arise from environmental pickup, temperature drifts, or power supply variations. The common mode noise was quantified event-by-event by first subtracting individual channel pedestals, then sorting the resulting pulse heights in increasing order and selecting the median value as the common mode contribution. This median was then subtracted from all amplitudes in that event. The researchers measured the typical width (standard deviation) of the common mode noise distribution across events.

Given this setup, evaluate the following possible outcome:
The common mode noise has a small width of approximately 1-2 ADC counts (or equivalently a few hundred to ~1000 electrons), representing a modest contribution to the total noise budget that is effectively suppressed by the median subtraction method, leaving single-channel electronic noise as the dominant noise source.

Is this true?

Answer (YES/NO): NO